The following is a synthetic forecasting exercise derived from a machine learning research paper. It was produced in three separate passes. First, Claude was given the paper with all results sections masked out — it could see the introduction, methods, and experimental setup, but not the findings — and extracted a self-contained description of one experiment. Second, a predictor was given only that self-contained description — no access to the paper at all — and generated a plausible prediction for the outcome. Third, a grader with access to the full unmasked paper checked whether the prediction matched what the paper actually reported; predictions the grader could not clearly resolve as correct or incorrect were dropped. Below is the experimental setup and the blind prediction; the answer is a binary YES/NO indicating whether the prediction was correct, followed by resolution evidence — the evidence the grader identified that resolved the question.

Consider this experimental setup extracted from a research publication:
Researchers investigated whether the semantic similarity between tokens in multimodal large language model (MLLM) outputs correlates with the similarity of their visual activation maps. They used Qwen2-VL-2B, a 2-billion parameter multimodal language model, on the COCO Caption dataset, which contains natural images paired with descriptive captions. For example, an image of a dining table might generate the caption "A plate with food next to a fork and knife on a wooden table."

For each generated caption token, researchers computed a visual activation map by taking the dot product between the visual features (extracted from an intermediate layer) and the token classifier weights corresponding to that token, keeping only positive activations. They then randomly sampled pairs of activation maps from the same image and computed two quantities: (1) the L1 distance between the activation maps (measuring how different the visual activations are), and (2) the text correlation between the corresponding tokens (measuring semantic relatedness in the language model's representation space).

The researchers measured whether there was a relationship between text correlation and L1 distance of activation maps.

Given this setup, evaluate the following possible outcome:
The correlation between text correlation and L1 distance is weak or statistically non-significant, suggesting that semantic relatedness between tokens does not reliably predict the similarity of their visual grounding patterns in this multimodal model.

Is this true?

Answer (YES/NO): NO